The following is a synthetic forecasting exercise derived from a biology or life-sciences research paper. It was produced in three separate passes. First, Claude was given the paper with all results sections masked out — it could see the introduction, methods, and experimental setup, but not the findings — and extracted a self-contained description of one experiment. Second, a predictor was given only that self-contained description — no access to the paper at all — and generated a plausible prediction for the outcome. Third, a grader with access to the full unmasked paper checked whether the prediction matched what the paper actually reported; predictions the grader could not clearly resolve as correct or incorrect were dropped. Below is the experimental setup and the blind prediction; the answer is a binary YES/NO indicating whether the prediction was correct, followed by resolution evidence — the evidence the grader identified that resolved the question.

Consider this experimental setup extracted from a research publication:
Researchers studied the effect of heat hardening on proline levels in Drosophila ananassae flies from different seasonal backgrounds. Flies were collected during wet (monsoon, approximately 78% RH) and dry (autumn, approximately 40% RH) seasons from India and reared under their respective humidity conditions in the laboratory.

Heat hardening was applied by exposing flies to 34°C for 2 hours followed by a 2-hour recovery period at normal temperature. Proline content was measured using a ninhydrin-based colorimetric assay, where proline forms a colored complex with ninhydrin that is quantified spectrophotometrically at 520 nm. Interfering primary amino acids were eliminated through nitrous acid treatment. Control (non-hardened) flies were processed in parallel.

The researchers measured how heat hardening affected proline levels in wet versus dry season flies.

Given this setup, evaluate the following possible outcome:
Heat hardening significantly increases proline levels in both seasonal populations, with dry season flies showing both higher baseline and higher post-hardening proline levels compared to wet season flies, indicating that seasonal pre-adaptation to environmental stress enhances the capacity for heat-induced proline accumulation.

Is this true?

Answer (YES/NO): NO